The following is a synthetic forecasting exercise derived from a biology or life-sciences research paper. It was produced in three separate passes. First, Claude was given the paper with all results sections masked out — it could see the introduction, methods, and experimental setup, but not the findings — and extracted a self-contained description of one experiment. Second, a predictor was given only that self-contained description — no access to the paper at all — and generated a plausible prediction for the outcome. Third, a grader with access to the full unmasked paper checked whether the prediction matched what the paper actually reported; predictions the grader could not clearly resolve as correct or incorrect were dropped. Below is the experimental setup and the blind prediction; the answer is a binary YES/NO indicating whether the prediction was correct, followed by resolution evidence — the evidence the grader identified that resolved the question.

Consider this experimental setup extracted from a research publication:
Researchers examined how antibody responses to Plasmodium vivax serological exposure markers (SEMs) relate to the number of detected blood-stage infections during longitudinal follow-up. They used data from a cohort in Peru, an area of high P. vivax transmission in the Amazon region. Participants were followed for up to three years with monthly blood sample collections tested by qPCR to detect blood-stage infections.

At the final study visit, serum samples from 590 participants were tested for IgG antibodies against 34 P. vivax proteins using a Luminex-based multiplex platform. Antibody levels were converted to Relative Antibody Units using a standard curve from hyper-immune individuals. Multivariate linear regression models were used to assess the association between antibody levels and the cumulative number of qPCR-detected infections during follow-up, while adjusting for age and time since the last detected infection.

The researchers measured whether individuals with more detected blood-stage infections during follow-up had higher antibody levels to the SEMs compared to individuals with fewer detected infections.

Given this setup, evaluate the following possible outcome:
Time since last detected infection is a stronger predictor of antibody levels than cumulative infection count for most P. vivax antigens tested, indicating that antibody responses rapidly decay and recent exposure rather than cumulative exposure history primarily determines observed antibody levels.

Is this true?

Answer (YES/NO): NO